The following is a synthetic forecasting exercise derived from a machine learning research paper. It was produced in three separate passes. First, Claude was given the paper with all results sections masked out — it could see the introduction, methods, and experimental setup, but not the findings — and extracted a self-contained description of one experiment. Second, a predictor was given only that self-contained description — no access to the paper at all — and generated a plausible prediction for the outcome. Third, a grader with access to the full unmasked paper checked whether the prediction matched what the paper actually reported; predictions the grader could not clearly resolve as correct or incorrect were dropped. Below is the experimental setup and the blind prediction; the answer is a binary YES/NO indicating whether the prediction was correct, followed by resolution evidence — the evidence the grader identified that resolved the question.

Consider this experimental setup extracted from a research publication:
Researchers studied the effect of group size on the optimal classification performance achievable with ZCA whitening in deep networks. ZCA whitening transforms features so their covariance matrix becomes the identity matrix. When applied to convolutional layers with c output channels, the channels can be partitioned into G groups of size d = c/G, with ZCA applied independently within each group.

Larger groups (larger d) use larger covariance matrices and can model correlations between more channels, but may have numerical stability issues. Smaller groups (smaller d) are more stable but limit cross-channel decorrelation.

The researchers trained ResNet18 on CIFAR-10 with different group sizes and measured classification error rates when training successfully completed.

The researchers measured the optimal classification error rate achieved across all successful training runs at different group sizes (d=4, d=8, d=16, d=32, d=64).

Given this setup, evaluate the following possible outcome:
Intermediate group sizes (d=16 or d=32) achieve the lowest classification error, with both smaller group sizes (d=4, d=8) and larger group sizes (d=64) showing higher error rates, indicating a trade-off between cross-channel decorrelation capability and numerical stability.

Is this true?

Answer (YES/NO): YES